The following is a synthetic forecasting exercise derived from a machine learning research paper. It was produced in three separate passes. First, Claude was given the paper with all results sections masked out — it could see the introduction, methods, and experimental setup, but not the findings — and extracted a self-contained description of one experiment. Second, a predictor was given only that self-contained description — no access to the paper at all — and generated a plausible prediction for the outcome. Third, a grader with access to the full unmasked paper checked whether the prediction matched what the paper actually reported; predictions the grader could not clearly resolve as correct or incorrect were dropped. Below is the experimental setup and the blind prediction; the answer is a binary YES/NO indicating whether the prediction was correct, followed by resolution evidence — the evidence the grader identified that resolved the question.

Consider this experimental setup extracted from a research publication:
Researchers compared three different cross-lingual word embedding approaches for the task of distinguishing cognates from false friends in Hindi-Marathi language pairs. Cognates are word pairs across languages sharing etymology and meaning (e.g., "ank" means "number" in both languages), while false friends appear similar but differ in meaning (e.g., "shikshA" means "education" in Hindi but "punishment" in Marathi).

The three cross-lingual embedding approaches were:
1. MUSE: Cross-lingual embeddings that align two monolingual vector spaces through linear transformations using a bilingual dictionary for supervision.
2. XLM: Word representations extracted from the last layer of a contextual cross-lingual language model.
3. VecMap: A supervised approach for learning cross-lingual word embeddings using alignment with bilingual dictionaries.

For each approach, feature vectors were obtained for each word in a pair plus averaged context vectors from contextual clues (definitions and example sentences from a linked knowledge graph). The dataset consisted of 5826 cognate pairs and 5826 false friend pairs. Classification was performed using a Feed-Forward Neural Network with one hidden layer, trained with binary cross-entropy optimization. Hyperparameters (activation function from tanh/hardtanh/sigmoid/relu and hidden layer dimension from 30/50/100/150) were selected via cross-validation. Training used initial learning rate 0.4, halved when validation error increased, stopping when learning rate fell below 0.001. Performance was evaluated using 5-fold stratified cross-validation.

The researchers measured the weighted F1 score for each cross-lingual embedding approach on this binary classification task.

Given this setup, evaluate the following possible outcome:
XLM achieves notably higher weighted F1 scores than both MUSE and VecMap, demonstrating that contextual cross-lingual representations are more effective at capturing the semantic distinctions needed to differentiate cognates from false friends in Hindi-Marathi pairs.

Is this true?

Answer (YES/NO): NO